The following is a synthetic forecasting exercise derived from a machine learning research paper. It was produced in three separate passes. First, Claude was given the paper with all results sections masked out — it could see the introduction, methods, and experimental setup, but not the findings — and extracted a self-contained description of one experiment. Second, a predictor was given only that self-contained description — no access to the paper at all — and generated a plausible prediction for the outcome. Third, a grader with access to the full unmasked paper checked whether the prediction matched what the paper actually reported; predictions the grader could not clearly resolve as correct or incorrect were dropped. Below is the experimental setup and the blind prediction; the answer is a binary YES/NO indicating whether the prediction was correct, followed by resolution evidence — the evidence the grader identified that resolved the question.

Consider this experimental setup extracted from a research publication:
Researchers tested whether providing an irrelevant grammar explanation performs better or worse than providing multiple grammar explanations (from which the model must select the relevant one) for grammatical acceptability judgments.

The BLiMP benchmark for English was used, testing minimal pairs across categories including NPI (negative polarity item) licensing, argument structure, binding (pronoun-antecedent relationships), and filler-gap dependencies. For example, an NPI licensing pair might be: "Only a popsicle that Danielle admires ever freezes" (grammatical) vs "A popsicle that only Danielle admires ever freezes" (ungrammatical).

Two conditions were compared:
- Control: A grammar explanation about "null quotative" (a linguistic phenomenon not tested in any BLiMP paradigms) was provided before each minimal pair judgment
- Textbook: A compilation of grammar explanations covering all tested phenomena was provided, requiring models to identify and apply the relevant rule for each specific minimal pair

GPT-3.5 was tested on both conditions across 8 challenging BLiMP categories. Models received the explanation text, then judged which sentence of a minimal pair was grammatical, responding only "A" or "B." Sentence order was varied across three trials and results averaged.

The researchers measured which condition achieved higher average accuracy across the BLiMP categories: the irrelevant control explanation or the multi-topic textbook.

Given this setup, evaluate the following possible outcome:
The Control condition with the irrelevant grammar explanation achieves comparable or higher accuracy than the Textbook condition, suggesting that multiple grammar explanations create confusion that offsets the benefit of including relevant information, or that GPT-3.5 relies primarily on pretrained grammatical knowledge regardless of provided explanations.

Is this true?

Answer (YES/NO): YES